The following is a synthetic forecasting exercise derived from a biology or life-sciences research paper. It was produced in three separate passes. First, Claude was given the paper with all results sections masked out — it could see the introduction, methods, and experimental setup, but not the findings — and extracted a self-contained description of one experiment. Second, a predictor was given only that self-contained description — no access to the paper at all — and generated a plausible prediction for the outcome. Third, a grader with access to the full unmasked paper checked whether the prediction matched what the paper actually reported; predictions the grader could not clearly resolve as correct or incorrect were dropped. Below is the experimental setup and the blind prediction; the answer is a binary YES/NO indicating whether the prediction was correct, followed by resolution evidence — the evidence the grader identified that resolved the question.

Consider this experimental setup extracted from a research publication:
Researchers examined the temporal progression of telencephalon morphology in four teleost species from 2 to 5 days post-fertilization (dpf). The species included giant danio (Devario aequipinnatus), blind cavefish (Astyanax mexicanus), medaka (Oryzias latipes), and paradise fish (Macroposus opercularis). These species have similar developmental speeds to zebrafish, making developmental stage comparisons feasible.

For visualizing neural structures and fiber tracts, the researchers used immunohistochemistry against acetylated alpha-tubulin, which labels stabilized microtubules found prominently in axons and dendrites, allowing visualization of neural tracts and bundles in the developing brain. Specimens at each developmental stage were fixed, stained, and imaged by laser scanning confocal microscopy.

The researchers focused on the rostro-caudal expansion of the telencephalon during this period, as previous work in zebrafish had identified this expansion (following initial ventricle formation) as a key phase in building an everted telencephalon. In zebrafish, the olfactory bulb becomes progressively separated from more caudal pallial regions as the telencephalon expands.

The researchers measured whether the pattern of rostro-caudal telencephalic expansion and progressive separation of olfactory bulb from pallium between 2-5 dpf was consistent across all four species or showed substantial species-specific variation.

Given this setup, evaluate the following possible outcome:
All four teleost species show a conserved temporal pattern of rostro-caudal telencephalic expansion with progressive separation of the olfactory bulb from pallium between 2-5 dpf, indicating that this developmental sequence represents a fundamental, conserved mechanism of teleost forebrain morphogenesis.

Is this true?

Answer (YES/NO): YES